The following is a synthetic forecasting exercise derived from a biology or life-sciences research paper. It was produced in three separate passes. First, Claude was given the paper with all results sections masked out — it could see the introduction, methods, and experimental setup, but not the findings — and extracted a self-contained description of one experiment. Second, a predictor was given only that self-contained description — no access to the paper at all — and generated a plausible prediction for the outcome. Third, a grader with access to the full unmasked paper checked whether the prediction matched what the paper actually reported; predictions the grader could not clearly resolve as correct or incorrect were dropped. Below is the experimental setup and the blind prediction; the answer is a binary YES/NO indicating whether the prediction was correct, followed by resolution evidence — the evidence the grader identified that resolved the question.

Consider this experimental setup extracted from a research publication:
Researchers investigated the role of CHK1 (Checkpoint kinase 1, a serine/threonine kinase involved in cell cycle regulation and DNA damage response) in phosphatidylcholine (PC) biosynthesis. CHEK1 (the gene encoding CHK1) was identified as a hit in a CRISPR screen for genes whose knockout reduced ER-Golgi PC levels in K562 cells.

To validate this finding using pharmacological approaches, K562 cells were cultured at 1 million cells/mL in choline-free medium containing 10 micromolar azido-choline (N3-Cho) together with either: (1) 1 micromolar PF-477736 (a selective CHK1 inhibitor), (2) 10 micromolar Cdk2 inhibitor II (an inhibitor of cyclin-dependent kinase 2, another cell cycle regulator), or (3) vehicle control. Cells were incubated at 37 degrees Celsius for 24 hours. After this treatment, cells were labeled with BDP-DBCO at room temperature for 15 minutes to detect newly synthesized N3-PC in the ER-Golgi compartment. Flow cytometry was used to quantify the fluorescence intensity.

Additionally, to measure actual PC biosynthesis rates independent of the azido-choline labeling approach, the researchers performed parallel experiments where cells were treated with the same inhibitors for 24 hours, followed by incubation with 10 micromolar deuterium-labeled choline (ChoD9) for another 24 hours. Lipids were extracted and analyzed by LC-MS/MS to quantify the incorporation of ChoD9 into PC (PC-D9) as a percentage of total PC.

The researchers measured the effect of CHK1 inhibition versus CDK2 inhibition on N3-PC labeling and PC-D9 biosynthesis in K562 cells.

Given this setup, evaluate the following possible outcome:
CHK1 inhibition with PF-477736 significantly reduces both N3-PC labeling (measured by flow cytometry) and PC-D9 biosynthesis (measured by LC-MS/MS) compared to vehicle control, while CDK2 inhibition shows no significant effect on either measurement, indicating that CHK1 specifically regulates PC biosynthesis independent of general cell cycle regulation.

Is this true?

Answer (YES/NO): NO